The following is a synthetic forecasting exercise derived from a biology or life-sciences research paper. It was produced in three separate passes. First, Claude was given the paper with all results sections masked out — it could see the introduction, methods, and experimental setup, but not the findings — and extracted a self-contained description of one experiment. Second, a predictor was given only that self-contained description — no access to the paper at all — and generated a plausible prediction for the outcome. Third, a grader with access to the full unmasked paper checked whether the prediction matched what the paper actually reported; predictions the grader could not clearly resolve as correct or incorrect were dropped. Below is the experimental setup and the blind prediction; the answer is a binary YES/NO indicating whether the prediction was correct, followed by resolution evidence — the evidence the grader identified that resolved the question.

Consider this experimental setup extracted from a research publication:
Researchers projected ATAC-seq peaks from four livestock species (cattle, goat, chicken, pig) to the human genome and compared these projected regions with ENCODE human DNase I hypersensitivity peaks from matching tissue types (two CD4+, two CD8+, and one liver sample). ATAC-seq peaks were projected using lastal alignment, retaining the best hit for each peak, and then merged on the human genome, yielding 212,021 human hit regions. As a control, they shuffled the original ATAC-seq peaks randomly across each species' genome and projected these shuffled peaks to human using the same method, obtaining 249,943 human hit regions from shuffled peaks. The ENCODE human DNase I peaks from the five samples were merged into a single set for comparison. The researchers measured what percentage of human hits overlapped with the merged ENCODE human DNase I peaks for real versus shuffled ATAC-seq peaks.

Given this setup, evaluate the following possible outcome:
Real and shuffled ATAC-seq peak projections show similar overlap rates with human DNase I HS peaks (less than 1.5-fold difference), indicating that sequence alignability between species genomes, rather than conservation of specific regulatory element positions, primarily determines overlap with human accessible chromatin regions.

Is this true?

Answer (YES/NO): NO